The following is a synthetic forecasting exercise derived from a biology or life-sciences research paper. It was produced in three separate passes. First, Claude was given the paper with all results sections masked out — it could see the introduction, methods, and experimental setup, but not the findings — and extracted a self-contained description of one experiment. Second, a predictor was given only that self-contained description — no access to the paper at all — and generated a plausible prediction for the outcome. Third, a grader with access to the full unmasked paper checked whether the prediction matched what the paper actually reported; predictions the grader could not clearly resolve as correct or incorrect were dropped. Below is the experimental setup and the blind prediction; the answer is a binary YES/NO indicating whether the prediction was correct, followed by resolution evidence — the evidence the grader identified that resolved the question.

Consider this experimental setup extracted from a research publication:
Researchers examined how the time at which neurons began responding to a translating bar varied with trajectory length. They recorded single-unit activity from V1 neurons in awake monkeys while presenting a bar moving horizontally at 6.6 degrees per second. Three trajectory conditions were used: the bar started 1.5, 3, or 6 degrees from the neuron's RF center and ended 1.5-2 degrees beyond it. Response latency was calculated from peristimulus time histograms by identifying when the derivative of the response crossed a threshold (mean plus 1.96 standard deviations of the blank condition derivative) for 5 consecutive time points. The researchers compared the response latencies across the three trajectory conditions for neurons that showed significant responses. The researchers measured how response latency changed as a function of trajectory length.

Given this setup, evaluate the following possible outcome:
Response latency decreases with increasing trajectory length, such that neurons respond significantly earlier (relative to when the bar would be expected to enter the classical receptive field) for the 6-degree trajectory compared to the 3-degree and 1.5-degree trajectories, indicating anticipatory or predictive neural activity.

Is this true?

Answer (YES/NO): YES